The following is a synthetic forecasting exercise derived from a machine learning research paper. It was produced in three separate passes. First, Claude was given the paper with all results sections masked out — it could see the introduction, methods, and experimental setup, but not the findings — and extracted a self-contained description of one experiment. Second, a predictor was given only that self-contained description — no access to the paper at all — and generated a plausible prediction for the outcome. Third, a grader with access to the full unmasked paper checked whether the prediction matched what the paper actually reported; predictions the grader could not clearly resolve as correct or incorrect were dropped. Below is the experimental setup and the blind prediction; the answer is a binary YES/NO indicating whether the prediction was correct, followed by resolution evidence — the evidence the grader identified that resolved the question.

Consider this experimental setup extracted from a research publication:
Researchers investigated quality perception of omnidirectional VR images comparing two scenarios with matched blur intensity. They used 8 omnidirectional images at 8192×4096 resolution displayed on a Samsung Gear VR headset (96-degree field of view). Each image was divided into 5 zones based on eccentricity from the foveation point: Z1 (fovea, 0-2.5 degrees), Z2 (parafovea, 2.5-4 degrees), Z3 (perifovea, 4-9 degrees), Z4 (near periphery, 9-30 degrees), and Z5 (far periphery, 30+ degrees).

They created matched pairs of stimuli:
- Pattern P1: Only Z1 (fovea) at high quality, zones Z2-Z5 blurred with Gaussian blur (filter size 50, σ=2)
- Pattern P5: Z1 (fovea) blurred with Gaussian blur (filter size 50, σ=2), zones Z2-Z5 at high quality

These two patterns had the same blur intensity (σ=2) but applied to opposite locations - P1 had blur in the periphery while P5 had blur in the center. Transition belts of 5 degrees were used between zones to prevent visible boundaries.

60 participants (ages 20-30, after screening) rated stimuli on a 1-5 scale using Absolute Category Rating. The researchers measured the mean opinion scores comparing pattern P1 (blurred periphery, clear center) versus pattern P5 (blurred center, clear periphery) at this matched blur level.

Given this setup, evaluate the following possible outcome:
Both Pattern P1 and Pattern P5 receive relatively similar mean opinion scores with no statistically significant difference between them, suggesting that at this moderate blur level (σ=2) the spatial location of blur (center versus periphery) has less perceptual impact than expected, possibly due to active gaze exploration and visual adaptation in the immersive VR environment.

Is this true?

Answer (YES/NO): NO